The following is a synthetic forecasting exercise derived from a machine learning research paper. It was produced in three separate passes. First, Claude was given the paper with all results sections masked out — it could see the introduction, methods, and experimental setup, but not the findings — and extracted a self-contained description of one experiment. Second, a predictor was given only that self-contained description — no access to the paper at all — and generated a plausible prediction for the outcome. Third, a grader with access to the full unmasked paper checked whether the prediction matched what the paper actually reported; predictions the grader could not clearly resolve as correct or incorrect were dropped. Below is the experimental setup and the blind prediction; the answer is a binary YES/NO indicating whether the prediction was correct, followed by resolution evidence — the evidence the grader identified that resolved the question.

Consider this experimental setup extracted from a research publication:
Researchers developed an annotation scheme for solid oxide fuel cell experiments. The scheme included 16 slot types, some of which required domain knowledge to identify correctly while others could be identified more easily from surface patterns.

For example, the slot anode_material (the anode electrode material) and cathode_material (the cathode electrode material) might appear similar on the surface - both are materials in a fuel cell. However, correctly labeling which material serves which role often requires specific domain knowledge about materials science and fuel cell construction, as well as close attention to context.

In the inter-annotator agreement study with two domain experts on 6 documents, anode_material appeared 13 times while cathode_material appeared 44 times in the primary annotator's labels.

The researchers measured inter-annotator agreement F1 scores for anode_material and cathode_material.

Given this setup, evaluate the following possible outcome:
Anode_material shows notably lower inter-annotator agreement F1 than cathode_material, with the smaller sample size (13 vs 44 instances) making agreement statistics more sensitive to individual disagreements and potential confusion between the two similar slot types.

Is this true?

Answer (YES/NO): YES